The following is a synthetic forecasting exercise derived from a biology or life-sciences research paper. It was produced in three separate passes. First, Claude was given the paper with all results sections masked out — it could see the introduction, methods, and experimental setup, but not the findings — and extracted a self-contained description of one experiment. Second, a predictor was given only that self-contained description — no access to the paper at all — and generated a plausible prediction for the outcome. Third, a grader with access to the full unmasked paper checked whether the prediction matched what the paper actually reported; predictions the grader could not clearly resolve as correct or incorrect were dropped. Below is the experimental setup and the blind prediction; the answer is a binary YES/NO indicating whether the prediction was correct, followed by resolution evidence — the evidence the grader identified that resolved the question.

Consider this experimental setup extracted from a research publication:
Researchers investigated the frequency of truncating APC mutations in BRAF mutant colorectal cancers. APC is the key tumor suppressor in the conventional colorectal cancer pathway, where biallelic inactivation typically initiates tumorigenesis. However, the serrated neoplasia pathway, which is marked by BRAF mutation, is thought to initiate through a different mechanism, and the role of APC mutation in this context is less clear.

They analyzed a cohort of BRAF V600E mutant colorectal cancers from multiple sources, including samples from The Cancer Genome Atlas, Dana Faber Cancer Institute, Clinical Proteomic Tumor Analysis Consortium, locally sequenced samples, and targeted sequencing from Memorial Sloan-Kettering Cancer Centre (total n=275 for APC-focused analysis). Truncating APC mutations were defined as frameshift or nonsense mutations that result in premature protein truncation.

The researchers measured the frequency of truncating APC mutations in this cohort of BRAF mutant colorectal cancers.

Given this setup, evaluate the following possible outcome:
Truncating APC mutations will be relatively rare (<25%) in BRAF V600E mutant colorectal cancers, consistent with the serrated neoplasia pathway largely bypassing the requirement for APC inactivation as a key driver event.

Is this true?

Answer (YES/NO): YES